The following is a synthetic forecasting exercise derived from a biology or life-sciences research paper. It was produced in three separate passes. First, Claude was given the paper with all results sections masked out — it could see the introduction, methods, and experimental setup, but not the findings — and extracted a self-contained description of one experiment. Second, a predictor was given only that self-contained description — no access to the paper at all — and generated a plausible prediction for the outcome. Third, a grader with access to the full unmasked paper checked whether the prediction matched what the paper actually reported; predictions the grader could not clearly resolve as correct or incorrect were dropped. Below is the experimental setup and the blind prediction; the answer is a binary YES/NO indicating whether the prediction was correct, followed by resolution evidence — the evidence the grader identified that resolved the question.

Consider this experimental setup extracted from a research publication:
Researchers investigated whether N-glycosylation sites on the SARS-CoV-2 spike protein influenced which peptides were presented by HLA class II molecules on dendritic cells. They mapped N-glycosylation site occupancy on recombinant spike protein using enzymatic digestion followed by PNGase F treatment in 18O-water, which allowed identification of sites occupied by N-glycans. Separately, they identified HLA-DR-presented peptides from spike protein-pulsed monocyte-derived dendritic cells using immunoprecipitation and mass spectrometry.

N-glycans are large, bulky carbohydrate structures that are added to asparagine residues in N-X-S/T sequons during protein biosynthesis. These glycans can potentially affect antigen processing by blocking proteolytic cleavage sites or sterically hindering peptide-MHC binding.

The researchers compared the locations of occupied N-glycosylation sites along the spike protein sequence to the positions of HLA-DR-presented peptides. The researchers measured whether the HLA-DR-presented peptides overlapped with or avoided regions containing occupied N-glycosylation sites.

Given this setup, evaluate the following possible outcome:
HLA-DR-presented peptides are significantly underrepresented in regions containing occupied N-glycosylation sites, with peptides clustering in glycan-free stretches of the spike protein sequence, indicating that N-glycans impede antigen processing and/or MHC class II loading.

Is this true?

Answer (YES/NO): NO